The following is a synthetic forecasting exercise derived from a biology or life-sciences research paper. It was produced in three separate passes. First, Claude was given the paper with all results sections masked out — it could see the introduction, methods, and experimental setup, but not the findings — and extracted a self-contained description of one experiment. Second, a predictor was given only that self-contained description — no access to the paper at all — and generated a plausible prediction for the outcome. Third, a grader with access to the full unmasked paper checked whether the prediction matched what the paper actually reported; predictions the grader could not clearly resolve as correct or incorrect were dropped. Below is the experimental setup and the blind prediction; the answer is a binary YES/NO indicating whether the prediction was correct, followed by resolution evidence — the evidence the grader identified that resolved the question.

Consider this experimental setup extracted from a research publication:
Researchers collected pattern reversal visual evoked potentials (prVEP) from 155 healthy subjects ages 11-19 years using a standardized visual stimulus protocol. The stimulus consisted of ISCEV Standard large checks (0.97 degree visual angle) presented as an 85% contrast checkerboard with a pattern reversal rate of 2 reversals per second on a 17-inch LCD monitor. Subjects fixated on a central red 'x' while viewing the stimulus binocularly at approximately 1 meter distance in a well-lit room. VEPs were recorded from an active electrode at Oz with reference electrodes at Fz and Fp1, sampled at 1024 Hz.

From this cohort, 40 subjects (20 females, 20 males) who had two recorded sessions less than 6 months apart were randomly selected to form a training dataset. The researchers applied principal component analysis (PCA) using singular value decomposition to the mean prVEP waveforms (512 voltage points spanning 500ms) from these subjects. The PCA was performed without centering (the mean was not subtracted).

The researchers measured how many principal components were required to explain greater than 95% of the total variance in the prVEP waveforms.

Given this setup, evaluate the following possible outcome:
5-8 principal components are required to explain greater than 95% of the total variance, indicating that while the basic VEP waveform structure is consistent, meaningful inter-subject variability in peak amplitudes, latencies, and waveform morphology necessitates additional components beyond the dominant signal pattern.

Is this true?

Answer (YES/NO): YES